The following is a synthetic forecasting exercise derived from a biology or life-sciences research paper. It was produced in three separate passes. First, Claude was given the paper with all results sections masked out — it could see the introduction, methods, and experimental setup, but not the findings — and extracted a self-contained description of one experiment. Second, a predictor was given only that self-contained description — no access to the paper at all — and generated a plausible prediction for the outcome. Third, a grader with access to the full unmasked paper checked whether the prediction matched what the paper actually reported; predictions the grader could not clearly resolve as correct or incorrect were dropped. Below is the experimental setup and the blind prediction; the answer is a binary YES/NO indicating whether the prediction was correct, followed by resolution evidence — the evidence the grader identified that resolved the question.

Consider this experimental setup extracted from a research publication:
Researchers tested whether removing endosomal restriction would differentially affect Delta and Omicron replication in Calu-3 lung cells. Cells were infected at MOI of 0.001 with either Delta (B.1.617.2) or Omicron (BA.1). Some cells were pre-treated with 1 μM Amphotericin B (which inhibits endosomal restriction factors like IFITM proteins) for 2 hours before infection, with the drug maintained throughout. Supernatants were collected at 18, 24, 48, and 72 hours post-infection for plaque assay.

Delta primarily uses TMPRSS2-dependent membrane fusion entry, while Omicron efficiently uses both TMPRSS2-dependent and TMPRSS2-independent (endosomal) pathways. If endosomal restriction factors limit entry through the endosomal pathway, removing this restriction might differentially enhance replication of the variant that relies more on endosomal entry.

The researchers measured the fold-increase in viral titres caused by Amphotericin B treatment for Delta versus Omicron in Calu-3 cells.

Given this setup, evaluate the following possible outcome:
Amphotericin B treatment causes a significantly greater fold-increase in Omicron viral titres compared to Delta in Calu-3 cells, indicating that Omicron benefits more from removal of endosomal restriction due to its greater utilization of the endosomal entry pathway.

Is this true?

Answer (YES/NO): NO